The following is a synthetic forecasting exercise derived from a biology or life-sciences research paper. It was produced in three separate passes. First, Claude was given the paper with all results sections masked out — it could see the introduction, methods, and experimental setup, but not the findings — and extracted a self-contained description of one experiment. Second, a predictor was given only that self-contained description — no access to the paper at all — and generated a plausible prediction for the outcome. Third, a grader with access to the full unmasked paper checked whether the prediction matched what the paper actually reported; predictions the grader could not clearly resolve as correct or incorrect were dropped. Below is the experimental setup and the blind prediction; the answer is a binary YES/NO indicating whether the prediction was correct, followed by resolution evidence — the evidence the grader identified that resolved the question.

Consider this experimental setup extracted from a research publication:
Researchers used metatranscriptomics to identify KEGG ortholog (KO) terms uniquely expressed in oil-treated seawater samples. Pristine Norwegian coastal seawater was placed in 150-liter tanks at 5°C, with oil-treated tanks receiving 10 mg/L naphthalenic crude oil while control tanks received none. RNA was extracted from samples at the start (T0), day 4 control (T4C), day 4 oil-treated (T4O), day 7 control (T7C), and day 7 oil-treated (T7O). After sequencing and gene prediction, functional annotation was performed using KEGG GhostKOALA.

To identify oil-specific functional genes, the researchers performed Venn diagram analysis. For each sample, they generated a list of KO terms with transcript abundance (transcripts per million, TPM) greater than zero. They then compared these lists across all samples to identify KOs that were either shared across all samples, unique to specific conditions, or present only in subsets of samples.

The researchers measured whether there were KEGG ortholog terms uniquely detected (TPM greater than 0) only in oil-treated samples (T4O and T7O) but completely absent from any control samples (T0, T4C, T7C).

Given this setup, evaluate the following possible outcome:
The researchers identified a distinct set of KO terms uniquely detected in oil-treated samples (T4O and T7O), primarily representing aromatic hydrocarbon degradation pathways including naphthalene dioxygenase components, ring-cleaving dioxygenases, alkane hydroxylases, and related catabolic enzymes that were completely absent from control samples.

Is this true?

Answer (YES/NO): NO